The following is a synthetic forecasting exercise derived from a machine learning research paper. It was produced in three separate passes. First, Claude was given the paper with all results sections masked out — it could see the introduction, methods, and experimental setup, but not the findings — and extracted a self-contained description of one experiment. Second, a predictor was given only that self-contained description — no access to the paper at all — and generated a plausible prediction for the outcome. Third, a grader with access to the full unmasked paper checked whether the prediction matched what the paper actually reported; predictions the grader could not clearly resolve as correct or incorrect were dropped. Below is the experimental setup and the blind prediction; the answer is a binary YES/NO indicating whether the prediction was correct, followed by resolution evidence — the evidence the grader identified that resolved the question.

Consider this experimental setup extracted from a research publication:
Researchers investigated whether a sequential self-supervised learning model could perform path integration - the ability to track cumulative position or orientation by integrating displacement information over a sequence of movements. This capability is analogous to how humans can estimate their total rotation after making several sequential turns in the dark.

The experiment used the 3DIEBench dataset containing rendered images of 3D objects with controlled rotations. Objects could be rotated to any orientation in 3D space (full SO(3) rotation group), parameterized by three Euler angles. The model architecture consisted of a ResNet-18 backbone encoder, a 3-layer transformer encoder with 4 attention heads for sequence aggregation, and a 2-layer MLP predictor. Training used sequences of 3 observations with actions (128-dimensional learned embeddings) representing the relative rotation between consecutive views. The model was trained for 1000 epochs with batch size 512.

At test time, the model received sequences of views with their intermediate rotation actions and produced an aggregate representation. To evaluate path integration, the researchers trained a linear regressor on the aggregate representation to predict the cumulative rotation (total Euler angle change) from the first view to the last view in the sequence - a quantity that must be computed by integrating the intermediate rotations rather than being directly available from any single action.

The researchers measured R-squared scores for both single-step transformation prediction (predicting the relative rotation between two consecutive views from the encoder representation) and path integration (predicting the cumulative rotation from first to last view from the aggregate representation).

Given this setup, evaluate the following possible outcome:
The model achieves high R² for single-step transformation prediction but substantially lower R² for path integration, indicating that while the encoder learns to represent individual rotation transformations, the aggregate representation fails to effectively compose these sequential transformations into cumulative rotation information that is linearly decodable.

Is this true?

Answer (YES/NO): NO